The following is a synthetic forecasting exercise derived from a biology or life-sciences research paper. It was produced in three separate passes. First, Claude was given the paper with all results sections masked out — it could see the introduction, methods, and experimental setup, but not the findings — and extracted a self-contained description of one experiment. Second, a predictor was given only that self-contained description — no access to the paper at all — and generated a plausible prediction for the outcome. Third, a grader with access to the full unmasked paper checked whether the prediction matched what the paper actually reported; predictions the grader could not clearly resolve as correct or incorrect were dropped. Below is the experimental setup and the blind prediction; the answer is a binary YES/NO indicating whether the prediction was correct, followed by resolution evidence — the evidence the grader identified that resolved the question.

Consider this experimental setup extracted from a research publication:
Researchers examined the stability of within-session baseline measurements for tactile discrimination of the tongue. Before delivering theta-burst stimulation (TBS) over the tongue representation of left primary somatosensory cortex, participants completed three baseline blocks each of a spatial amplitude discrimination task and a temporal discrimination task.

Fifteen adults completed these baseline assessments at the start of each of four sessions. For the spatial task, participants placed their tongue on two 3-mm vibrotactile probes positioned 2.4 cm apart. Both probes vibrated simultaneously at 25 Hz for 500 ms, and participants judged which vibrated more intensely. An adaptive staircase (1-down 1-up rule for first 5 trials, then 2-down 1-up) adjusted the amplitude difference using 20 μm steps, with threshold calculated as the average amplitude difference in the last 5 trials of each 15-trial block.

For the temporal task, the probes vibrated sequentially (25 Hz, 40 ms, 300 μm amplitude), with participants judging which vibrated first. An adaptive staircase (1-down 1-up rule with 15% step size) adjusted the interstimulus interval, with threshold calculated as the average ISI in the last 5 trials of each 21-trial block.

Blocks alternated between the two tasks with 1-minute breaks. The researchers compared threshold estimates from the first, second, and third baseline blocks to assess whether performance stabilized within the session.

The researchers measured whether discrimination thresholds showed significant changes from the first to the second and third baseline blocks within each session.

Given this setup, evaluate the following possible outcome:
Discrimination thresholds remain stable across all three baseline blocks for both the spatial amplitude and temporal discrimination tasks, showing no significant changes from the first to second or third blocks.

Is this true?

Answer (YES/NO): NO